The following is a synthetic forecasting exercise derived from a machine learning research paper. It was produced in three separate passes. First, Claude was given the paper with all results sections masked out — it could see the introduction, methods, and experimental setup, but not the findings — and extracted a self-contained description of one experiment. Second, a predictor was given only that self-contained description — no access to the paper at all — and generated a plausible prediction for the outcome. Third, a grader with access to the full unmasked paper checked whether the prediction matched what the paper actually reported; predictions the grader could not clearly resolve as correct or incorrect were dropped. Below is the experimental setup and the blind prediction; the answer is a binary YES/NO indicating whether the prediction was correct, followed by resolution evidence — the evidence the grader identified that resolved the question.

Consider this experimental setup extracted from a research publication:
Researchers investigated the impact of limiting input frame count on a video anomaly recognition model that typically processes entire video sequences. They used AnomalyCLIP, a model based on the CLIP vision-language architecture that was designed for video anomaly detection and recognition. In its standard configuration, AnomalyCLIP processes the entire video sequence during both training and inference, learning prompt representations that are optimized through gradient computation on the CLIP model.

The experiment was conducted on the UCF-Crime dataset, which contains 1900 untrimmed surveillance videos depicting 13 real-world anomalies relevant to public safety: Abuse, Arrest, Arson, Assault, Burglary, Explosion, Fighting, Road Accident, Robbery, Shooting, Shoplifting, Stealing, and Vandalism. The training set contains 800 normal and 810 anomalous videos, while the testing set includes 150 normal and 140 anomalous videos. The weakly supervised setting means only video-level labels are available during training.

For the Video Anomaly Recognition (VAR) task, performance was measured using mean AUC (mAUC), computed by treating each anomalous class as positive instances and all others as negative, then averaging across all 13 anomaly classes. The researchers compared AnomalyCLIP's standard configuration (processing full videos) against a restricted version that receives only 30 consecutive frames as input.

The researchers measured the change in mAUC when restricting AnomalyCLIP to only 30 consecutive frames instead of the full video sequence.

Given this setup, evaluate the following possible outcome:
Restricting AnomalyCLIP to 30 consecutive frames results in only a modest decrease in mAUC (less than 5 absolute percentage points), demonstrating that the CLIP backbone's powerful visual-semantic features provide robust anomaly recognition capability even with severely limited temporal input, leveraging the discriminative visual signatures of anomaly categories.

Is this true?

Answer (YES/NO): YES